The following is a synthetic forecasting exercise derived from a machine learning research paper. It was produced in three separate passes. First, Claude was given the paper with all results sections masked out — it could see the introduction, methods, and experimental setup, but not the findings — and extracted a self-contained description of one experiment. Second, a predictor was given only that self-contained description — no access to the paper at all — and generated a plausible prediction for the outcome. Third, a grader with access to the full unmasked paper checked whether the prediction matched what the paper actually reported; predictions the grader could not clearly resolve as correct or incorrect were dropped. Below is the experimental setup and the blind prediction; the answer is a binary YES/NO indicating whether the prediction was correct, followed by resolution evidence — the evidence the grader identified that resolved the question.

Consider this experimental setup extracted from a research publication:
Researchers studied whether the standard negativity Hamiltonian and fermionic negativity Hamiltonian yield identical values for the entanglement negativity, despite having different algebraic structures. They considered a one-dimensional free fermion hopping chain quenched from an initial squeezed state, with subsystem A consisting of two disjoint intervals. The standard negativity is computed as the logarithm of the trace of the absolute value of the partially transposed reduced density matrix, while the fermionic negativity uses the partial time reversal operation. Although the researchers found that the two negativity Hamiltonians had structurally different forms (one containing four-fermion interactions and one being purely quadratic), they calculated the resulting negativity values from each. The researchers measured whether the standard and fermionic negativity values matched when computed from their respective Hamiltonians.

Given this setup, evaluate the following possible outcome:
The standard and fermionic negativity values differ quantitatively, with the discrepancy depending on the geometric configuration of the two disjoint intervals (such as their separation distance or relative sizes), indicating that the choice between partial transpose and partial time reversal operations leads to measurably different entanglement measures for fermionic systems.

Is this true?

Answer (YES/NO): NO